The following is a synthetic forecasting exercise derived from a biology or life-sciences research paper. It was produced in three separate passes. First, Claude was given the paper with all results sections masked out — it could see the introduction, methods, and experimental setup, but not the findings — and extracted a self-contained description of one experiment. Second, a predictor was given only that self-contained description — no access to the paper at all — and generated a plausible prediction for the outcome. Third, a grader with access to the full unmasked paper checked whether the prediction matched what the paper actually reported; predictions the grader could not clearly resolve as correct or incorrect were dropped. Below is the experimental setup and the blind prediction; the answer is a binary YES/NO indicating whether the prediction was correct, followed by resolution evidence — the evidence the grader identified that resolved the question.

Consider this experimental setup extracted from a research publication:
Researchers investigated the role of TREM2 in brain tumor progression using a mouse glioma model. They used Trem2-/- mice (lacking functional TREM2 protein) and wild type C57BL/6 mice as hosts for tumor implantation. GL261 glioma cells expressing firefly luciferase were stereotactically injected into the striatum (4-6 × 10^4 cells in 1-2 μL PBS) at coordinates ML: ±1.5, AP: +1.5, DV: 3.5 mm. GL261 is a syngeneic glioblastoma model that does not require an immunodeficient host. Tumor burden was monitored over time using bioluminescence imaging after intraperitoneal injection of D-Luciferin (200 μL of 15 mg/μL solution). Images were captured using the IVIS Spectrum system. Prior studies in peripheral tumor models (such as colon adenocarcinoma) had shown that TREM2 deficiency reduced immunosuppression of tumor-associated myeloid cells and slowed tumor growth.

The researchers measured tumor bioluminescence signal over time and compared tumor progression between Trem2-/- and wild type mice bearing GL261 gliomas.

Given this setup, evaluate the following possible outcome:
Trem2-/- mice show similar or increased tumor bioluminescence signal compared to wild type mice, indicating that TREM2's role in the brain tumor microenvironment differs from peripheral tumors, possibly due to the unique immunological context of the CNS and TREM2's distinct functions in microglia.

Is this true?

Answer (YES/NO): YES